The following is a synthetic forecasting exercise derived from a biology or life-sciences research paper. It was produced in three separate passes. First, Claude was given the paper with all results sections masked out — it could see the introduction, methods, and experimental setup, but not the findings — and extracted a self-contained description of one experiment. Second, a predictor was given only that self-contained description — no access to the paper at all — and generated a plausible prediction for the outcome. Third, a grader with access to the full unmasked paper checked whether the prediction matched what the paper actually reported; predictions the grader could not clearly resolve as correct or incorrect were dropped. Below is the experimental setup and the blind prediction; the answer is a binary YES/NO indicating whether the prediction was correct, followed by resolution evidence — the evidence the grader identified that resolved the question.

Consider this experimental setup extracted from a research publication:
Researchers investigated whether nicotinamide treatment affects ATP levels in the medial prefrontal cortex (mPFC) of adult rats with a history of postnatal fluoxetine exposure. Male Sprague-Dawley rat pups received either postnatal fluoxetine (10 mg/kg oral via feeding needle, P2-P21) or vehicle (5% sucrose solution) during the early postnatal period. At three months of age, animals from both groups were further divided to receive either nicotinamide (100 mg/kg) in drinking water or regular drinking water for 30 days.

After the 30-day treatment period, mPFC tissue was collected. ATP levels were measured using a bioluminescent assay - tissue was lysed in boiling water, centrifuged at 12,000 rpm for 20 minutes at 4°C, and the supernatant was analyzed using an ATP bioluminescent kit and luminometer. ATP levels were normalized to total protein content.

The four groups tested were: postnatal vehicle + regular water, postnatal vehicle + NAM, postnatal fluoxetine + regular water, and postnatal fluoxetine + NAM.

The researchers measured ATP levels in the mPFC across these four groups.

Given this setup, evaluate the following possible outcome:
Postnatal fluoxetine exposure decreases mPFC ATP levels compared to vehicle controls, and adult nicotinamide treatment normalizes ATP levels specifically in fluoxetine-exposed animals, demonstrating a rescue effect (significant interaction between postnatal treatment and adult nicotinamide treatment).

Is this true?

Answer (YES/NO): YES